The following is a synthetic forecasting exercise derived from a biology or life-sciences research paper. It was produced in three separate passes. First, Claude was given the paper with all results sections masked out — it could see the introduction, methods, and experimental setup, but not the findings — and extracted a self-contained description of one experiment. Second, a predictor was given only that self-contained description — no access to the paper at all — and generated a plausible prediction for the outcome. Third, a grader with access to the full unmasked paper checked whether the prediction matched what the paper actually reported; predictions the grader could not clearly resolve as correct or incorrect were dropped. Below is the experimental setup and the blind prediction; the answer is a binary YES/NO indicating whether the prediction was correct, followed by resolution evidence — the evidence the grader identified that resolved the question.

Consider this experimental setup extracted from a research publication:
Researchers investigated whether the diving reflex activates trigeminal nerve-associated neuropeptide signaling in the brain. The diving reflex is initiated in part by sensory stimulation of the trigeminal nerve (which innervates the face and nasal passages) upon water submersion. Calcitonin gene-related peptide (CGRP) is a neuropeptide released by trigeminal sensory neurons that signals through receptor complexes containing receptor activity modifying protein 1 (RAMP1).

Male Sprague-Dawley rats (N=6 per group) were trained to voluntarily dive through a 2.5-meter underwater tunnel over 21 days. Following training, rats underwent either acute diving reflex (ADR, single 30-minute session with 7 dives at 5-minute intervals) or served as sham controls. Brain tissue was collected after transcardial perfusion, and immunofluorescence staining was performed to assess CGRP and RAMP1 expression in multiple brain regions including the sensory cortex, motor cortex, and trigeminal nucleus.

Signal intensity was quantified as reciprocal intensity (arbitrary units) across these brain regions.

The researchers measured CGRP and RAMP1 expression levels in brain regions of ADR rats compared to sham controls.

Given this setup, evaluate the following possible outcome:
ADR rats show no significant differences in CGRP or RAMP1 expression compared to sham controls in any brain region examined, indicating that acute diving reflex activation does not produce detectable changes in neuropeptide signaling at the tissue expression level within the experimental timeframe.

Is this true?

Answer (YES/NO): NO